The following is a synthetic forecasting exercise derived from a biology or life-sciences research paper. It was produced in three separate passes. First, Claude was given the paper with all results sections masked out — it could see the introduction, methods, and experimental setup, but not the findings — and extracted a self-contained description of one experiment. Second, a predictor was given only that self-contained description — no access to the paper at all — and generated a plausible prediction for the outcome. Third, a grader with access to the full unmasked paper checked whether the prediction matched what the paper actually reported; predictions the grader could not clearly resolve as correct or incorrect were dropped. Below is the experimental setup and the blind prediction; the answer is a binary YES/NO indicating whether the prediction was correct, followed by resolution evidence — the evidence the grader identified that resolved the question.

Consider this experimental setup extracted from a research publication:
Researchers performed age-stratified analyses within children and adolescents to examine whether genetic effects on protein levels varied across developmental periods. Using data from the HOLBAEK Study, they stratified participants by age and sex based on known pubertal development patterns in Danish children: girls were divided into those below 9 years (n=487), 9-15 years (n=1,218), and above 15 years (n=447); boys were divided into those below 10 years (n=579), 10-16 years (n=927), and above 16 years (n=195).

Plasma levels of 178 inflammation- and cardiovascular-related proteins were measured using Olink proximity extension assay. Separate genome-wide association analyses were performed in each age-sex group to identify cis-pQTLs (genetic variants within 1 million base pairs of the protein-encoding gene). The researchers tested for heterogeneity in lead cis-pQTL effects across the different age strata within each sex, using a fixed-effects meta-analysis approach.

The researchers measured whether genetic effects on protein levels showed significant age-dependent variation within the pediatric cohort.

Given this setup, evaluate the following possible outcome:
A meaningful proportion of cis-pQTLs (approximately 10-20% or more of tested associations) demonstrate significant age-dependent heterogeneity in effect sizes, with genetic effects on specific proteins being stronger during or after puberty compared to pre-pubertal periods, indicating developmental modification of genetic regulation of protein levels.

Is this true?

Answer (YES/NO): NO